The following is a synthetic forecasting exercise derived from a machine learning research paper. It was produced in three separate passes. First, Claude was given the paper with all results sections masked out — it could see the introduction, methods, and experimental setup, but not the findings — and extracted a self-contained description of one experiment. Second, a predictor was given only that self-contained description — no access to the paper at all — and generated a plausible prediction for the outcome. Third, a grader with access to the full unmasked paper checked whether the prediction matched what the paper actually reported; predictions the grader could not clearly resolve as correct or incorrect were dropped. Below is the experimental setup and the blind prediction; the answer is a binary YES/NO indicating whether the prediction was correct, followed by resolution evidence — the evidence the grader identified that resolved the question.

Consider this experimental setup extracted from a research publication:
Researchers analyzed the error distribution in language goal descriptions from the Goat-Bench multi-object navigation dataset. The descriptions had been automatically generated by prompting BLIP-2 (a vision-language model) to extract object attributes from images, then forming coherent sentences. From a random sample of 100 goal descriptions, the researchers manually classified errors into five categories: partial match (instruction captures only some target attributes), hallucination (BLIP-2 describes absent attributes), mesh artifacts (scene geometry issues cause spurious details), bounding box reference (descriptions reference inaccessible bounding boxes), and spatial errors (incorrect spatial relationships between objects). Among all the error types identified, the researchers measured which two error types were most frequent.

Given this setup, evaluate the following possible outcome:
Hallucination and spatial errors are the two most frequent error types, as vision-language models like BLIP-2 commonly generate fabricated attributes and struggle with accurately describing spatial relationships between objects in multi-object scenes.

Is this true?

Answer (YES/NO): YES